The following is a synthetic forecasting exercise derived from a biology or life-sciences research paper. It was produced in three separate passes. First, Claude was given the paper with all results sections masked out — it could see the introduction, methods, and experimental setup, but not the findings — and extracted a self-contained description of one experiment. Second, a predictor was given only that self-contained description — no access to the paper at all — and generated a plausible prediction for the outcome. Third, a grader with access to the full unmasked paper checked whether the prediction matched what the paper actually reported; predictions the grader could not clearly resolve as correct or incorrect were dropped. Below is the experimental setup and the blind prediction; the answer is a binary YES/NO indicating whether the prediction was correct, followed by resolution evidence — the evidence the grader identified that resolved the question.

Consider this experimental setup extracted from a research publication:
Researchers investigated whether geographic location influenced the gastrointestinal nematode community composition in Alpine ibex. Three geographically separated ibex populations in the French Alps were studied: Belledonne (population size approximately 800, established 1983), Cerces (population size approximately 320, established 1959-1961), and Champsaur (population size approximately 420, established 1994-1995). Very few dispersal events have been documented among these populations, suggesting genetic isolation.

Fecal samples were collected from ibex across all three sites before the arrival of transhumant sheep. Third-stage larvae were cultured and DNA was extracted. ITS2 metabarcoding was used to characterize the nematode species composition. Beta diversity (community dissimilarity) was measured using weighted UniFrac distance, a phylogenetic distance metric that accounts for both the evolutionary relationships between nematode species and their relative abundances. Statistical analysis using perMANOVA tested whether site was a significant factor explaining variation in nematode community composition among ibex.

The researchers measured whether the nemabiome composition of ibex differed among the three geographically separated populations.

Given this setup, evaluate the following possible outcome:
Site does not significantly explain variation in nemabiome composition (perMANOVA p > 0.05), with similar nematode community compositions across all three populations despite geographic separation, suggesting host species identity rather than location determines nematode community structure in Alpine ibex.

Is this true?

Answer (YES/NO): NO